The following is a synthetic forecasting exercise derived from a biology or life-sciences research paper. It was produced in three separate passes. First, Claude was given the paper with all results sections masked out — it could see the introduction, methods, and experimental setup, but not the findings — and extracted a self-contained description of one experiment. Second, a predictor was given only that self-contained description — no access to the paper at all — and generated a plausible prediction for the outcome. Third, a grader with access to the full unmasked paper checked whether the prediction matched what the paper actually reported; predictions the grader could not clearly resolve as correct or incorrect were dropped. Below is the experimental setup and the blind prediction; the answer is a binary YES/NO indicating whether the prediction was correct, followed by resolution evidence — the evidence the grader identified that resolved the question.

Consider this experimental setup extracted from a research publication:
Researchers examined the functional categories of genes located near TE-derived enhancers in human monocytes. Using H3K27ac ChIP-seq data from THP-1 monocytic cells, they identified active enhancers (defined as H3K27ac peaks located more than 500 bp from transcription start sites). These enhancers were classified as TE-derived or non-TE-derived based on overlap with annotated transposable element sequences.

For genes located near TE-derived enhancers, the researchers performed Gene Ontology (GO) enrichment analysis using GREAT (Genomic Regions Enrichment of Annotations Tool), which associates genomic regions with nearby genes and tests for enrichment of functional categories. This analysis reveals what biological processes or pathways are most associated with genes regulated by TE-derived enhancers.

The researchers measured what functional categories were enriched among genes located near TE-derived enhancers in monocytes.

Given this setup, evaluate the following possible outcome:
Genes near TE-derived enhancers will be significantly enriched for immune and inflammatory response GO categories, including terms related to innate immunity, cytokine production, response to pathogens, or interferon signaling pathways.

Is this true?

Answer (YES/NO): YES